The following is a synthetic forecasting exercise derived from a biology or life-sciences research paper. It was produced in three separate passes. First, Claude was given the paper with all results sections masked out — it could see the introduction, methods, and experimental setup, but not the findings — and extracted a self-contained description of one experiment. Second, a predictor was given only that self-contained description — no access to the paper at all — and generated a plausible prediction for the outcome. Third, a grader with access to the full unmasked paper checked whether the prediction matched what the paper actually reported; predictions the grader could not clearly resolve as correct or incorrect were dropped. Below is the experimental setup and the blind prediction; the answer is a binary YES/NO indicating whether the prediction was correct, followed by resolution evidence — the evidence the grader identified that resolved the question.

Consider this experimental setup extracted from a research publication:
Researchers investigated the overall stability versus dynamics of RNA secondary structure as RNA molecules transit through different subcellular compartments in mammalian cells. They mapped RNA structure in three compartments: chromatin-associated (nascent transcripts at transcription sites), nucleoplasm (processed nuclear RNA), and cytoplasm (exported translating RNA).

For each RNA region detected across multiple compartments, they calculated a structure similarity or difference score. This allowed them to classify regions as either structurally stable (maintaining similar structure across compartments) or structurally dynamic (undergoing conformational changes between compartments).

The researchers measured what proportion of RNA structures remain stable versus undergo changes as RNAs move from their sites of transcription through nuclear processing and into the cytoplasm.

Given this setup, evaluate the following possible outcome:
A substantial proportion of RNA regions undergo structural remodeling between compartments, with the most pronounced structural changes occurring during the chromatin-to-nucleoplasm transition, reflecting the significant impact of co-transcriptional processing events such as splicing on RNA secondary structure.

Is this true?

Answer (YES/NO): NO